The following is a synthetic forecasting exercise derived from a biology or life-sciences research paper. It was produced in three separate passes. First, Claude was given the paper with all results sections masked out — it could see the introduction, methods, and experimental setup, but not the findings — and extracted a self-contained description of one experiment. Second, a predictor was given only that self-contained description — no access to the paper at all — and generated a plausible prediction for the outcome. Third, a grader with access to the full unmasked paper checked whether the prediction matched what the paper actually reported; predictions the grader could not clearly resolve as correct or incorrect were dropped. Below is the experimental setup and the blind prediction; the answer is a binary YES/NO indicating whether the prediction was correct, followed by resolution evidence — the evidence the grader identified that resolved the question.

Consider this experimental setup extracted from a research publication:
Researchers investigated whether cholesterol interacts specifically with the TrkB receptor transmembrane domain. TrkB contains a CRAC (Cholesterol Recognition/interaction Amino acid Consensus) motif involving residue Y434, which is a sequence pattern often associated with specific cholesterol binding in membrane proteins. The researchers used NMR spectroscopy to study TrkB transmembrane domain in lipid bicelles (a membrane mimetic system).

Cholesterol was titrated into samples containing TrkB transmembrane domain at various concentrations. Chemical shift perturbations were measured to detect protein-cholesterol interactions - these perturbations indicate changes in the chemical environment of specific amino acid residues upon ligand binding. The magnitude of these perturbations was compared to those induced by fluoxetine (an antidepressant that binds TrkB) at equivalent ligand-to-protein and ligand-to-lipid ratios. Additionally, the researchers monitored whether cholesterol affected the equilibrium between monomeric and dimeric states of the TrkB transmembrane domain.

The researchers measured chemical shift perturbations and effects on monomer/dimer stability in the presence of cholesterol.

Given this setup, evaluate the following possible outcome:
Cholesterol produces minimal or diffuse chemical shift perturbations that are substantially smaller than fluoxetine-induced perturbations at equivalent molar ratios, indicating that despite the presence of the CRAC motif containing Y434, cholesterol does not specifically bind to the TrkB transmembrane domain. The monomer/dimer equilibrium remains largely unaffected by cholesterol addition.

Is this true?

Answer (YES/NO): YES